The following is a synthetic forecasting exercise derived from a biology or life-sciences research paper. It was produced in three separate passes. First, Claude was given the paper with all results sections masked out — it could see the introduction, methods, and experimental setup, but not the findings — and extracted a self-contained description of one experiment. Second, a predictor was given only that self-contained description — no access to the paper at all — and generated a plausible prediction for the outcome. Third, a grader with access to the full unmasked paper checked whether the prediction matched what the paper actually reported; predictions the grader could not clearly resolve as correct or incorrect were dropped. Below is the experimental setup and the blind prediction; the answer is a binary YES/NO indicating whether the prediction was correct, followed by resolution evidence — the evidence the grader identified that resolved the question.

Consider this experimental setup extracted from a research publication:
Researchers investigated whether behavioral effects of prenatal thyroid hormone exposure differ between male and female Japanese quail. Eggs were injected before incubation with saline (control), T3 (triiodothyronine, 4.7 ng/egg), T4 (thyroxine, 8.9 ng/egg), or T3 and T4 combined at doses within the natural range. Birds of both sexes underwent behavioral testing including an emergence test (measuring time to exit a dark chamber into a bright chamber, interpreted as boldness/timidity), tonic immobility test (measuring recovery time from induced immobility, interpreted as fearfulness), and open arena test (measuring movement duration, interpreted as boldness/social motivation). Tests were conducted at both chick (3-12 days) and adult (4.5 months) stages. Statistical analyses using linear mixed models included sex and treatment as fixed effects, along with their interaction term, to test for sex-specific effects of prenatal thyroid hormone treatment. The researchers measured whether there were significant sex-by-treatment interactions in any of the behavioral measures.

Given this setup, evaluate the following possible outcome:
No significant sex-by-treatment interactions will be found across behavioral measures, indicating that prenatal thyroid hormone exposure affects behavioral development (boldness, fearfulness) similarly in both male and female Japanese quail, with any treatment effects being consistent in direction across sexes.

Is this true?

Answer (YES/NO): NO